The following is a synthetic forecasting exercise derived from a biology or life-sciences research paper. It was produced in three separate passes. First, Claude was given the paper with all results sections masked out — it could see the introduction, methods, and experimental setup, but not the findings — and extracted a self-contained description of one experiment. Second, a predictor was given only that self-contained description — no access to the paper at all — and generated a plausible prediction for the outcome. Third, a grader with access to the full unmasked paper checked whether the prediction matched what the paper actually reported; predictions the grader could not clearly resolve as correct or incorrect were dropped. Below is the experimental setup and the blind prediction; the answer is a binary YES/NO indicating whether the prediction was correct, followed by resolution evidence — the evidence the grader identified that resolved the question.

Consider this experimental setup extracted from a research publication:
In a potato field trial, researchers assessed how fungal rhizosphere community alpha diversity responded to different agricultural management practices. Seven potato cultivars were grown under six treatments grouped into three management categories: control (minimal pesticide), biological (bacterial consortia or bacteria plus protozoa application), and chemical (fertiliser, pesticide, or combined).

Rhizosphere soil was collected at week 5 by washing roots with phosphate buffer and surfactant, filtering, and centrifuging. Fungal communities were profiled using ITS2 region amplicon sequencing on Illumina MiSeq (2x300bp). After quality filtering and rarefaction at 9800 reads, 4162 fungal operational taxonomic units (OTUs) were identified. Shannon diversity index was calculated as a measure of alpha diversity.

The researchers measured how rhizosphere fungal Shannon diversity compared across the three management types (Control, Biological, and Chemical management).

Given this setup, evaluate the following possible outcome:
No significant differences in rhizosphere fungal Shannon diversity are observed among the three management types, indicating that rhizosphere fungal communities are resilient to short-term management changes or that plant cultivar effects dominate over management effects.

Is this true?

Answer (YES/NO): NO